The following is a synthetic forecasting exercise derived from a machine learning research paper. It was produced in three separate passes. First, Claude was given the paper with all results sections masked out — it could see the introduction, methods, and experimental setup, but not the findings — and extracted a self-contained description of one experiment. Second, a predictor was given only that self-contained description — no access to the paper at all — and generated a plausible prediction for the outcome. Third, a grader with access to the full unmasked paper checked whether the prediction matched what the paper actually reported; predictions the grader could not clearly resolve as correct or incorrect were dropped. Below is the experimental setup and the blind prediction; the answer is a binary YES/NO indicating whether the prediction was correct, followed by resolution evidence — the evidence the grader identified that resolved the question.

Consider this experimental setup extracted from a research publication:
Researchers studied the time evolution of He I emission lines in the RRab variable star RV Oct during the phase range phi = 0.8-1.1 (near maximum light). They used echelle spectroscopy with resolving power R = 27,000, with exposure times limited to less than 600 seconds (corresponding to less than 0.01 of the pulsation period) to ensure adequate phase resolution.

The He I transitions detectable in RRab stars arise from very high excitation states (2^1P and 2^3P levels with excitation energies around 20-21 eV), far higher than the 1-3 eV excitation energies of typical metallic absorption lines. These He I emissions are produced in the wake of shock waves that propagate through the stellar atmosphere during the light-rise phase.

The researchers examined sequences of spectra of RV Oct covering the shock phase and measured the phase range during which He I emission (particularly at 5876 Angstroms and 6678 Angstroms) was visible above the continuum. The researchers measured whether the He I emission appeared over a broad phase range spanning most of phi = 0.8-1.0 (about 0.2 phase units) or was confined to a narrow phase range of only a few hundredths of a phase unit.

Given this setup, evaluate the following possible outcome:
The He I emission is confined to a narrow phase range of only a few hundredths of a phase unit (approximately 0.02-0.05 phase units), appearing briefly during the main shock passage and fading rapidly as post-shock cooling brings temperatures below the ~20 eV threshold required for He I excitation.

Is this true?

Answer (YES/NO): YES